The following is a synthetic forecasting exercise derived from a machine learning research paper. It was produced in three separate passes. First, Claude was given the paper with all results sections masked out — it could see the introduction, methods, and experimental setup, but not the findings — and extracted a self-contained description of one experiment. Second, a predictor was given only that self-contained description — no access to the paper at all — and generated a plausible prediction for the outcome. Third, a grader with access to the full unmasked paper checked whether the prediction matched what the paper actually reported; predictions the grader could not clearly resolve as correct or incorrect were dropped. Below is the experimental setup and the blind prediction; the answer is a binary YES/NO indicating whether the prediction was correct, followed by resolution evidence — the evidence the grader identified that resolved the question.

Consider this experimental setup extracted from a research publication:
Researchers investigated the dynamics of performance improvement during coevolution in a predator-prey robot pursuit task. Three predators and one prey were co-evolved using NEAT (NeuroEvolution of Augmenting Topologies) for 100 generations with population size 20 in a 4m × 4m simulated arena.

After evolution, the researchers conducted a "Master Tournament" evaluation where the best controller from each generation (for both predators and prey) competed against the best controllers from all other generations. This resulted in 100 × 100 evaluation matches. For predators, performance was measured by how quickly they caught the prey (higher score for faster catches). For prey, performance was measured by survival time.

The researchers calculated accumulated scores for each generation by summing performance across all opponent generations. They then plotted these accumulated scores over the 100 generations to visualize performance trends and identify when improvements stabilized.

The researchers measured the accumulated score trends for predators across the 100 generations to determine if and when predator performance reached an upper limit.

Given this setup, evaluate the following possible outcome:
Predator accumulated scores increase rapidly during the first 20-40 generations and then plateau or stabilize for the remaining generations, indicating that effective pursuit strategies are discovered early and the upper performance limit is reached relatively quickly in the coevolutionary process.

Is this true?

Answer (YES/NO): NO